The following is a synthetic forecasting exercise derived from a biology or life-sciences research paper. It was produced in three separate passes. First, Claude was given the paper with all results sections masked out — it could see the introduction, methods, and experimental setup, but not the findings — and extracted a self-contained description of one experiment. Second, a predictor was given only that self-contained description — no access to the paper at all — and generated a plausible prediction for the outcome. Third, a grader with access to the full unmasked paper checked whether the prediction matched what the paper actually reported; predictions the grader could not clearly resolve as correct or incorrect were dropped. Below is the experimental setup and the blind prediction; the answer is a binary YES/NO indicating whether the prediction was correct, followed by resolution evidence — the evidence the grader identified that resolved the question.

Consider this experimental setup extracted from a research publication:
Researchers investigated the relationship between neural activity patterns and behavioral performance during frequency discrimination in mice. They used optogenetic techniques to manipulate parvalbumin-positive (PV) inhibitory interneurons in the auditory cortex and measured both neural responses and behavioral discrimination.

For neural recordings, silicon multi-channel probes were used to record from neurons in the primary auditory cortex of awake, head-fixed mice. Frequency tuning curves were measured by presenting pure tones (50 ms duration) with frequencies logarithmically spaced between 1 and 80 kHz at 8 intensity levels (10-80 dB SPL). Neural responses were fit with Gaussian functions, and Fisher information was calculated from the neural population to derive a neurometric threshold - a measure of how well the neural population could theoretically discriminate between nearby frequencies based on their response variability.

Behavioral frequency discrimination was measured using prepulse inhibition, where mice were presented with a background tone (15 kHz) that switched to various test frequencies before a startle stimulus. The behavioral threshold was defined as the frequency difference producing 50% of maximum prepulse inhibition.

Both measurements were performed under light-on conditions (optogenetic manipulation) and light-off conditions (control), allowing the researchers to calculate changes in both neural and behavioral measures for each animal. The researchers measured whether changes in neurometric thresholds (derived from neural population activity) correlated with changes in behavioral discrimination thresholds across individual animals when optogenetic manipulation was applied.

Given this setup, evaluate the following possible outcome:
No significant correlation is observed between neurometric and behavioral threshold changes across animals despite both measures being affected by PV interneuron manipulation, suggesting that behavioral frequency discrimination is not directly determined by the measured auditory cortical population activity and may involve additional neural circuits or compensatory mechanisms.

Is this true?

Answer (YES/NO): NO